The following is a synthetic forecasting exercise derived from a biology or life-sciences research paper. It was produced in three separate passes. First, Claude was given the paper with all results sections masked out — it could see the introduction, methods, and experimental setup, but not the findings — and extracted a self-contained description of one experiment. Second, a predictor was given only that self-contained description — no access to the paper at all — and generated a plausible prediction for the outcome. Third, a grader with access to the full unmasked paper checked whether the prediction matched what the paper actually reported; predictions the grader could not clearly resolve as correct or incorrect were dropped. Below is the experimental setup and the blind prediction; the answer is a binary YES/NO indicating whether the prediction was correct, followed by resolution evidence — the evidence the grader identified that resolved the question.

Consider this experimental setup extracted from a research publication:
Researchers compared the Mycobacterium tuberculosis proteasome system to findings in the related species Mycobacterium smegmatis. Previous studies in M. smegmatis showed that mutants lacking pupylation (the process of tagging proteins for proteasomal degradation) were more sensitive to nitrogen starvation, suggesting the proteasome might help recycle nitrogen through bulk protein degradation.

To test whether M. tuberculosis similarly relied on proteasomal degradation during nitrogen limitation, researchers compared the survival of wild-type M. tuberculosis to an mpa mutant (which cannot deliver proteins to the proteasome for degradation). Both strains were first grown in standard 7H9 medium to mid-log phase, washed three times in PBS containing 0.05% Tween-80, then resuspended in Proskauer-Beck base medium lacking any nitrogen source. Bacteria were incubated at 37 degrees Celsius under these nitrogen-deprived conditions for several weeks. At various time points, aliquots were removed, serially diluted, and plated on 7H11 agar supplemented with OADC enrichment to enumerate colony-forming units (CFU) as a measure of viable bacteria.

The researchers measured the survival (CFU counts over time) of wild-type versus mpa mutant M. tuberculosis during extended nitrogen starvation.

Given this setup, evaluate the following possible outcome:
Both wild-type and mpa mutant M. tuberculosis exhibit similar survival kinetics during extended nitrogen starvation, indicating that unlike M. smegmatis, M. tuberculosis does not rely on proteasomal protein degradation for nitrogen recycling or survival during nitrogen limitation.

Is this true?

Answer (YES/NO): YES